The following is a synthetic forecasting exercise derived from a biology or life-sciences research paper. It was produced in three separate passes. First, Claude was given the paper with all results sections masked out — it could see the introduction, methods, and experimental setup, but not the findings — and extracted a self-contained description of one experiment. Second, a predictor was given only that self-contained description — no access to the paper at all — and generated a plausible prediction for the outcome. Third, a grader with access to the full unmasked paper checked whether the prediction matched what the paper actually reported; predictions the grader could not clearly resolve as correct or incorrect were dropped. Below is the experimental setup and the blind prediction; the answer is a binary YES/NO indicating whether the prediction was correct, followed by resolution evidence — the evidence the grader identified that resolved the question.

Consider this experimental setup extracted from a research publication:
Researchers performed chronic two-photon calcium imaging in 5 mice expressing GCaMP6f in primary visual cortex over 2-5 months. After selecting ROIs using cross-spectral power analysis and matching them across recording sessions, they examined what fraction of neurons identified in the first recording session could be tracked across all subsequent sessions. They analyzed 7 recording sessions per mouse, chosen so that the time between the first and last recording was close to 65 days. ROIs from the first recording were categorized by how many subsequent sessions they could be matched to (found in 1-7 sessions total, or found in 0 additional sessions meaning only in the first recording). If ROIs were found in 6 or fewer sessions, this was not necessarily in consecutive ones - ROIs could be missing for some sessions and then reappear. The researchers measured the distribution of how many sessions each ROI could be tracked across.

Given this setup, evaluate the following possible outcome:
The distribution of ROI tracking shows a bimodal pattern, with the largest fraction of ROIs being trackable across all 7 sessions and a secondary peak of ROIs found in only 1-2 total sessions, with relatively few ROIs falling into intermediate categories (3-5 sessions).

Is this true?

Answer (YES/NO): NO